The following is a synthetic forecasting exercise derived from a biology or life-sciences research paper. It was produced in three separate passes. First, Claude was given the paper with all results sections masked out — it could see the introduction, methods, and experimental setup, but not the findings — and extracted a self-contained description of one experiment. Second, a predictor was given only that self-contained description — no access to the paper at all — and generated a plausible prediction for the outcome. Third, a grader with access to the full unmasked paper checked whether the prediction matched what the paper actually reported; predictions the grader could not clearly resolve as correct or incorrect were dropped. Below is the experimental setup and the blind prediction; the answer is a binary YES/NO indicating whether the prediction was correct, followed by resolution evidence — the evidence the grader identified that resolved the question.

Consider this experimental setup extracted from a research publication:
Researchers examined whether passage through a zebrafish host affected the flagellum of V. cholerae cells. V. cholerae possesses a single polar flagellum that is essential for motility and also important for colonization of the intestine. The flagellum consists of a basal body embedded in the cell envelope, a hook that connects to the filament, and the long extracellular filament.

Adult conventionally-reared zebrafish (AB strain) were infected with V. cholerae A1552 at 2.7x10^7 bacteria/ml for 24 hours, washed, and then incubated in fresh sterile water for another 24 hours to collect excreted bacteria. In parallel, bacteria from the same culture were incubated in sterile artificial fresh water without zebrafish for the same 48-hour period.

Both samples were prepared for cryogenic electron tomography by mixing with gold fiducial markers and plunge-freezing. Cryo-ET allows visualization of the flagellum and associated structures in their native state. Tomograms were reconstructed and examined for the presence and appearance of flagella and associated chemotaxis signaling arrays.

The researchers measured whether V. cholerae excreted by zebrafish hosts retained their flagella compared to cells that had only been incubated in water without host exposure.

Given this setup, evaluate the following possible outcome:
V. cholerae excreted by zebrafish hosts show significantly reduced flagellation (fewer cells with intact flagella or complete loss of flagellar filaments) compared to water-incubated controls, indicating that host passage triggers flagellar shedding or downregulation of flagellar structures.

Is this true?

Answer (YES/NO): YES